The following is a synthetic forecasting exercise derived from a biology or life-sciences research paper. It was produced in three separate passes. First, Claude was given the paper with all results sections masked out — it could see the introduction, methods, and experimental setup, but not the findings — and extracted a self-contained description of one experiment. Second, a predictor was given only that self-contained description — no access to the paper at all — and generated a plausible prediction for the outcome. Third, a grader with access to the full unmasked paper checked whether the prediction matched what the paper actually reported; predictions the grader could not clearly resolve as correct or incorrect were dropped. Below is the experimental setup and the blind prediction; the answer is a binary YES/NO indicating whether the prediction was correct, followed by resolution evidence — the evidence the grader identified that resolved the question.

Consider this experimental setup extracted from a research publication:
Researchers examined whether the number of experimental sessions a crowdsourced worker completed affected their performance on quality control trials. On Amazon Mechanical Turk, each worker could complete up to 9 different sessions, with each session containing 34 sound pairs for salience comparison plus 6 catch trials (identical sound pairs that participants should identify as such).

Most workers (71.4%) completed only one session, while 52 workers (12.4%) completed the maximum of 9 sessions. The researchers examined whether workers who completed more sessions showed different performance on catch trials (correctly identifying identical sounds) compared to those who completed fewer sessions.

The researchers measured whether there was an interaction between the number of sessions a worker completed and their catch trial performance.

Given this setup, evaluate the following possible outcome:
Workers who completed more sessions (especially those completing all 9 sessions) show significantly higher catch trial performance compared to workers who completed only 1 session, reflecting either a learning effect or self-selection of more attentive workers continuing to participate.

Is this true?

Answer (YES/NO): NO